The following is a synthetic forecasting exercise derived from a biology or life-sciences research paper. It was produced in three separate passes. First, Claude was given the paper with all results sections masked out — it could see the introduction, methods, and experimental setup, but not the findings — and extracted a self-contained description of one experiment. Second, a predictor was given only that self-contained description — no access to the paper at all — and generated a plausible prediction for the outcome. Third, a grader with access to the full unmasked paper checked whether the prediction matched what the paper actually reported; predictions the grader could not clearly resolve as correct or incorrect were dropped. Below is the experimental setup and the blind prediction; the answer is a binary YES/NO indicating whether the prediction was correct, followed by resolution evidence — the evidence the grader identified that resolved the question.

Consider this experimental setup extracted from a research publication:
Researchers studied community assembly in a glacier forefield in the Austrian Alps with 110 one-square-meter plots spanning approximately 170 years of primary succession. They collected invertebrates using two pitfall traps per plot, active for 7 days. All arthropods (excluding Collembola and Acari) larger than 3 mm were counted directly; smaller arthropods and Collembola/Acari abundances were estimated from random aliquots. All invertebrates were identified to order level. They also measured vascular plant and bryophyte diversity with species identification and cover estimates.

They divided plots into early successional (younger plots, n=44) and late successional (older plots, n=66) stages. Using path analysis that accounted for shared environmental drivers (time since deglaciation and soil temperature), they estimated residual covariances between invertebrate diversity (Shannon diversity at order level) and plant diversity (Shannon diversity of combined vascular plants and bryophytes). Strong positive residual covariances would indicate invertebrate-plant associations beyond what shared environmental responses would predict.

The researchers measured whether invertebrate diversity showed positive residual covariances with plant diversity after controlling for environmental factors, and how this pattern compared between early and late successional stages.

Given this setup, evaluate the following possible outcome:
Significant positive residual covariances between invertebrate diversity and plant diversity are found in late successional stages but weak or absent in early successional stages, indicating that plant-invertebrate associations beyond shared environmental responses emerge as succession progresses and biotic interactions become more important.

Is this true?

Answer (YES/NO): NO